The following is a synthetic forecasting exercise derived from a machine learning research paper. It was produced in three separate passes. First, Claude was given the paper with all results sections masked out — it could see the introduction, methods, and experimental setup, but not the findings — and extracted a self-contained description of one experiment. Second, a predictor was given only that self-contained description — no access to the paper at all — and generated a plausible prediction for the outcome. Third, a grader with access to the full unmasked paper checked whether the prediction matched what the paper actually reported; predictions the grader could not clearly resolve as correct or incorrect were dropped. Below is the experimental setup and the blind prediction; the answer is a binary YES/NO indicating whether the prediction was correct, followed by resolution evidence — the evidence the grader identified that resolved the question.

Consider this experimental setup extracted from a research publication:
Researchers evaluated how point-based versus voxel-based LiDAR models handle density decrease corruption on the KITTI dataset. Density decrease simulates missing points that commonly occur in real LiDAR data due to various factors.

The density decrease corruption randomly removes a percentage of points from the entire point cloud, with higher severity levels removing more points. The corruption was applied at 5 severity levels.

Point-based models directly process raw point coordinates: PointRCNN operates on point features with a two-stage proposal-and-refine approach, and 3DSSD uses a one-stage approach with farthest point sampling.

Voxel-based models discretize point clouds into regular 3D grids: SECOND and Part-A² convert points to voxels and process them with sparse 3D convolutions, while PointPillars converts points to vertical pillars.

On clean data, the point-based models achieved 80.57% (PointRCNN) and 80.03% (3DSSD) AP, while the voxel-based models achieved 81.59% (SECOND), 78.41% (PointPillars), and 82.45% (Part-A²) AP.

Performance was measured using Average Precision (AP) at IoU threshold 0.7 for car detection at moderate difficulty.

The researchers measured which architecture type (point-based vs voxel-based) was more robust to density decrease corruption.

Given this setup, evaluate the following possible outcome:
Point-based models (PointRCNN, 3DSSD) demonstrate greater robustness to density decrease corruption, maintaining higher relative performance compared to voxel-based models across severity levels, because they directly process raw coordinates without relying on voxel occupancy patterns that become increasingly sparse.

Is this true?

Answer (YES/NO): NO